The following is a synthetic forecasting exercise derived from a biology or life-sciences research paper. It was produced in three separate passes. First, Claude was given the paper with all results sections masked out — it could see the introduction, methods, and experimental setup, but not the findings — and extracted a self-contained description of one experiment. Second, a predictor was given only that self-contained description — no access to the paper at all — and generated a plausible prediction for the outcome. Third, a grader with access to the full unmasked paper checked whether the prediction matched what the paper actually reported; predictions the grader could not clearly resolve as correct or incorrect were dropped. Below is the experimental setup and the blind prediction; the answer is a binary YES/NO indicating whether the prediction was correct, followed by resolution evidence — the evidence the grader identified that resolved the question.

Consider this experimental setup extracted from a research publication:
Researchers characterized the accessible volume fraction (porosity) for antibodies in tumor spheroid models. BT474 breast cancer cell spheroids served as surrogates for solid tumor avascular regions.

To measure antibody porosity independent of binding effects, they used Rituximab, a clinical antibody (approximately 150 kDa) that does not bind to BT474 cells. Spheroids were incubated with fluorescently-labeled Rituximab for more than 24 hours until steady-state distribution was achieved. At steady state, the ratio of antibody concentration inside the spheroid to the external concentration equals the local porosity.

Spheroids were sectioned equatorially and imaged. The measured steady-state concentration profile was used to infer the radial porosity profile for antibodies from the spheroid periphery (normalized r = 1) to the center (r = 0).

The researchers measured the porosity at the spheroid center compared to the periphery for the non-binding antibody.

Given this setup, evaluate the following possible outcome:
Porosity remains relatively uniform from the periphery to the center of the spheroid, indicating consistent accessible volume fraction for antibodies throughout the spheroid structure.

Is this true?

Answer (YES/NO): NO